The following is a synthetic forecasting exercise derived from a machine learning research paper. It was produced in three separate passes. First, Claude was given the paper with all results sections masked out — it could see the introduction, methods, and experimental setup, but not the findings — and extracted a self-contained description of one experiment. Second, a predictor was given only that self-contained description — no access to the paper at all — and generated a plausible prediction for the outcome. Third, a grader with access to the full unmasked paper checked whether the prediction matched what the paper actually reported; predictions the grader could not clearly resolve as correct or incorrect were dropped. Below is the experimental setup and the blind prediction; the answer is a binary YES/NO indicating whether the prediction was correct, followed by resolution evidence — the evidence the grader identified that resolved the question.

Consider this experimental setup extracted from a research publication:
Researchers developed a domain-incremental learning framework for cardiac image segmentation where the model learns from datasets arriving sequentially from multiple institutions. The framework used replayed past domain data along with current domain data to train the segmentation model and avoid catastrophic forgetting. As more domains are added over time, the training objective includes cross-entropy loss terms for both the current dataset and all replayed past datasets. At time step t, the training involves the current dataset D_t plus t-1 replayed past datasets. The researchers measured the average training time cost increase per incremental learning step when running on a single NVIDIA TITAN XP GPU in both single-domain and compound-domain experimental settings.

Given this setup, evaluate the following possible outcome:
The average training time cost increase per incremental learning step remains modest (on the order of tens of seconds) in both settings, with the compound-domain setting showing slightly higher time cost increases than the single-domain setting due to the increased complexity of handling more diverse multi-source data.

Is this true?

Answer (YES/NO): NO